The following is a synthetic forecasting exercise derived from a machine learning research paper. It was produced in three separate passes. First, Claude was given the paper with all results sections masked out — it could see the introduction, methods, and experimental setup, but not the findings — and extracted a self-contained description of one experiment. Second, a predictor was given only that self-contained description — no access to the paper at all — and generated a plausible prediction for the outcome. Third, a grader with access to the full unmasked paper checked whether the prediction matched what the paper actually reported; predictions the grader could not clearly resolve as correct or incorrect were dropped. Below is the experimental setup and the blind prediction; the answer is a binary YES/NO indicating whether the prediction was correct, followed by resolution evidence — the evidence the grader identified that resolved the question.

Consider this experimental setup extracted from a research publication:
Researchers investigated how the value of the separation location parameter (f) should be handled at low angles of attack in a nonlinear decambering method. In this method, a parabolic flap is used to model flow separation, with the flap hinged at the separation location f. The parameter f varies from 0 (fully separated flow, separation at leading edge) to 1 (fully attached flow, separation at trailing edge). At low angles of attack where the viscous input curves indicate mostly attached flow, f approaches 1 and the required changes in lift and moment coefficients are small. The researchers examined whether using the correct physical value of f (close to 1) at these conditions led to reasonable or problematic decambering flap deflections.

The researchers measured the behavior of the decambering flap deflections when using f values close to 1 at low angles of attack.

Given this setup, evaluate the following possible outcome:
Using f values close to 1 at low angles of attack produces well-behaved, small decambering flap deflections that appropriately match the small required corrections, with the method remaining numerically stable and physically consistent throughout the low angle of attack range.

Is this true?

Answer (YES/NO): NO